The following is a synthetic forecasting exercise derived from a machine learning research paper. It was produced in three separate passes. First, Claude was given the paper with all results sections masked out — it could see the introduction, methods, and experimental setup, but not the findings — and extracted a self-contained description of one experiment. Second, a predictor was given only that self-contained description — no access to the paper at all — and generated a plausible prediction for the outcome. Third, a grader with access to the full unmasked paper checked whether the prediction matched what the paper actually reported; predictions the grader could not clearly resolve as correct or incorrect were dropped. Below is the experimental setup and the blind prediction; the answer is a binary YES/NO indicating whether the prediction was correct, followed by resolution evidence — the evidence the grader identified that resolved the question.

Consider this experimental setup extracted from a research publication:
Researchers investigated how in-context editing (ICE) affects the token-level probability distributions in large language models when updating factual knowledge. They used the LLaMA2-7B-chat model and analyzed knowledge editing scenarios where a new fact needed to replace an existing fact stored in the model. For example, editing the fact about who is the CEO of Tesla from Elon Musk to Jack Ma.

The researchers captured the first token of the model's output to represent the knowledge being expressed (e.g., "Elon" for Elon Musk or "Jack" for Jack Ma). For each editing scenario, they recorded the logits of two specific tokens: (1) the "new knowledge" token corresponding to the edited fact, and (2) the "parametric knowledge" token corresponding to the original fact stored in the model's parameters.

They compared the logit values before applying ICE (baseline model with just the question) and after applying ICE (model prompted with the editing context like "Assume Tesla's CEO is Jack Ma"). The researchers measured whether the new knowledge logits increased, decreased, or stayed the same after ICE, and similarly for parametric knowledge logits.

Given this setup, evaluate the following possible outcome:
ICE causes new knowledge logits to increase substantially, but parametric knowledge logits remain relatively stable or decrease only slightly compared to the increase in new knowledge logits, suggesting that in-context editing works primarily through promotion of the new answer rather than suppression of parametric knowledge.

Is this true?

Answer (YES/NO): YES